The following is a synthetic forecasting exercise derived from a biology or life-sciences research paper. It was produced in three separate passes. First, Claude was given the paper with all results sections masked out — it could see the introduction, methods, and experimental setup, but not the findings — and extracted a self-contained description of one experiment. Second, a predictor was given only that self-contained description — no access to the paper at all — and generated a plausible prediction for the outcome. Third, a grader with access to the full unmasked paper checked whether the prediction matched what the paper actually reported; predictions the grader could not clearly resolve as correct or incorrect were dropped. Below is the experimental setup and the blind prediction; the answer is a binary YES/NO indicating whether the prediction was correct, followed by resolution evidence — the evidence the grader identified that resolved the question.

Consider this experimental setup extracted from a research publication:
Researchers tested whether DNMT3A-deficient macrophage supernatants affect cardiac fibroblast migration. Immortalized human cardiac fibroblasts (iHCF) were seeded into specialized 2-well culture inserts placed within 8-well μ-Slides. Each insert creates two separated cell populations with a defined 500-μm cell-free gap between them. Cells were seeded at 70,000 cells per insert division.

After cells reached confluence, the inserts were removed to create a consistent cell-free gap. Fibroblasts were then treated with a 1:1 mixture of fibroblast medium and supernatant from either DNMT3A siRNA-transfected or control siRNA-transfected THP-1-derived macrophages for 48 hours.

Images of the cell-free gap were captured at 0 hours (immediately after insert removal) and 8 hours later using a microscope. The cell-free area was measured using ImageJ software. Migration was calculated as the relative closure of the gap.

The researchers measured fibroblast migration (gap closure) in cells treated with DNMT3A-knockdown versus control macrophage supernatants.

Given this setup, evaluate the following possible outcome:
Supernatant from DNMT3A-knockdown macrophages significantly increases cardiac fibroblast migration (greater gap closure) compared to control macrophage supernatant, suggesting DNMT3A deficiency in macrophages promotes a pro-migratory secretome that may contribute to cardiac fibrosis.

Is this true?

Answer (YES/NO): YES